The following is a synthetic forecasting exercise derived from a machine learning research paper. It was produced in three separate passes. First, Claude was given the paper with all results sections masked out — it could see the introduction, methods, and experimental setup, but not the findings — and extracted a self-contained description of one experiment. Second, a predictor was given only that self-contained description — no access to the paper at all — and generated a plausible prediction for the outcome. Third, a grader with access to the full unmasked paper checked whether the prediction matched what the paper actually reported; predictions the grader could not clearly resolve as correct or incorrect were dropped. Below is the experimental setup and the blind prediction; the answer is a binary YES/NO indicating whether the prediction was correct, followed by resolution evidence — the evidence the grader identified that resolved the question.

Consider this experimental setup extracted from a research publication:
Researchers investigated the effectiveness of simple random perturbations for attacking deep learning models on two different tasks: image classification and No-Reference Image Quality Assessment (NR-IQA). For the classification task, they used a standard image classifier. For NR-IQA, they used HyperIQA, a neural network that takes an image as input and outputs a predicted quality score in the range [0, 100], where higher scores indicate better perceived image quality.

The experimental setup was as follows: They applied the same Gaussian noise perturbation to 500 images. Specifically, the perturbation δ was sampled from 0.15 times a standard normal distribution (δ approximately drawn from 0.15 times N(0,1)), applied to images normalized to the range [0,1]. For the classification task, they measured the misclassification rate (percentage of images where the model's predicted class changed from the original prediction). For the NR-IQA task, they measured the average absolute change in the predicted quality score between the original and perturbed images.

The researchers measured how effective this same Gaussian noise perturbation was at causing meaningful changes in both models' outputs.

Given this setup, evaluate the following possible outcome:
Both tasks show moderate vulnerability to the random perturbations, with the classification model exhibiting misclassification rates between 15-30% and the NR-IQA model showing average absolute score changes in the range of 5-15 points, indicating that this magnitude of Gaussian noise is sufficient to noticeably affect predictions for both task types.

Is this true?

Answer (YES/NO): NO